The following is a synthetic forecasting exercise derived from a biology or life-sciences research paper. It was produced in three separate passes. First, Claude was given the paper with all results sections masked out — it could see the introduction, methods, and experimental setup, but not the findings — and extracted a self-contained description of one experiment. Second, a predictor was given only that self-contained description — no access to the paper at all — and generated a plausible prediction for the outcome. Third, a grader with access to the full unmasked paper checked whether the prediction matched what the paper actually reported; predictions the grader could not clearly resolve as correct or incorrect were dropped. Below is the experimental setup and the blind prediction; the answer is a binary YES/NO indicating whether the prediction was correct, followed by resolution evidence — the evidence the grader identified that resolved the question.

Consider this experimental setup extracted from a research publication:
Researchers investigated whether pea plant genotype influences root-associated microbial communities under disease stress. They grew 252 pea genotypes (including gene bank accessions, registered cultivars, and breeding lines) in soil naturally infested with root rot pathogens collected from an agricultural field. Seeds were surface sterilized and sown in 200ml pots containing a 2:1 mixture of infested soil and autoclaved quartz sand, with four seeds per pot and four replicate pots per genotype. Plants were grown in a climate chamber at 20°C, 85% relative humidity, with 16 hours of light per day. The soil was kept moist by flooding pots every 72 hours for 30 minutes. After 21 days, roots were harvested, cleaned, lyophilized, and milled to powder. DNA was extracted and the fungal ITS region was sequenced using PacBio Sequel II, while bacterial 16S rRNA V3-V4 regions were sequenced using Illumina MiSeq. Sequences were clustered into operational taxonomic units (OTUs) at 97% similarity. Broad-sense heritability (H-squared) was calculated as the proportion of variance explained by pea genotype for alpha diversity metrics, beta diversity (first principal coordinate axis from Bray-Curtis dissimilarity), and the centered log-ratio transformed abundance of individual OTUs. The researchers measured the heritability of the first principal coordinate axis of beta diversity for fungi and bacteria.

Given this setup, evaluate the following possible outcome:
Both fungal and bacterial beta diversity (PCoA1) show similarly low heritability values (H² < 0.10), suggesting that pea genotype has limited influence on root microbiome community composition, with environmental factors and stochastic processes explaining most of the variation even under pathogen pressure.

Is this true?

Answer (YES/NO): NO